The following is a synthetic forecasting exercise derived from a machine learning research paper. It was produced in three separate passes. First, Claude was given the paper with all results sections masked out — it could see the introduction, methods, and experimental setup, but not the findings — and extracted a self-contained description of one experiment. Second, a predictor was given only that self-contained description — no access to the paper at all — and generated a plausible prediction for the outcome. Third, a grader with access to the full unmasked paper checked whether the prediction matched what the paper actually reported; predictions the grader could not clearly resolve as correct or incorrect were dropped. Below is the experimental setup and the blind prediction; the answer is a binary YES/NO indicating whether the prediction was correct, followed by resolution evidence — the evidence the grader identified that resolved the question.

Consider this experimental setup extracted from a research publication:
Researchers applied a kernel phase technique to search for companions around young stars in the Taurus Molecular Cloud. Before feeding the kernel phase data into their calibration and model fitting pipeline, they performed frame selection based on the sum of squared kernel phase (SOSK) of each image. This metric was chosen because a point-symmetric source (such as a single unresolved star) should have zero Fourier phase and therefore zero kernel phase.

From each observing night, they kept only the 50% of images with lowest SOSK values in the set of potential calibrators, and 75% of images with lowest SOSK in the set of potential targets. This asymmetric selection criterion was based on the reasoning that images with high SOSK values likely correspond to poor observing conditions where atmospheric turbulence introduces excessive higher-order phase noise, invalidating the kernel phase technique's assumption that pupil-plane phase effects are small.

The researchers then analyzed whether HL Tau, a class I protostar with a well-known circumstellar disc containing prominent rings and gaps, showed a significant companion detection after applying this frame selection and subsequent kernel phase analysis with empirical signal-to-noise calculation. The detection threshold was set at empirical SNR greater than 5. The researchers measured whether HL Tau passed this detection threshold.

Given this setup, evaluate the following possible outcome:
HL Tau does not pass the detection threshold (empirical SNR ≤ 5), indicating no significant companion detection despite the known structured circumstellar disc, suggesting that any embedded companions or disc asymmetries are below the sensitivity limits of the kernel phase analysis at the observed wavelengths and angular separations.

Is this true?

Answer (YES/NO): YES